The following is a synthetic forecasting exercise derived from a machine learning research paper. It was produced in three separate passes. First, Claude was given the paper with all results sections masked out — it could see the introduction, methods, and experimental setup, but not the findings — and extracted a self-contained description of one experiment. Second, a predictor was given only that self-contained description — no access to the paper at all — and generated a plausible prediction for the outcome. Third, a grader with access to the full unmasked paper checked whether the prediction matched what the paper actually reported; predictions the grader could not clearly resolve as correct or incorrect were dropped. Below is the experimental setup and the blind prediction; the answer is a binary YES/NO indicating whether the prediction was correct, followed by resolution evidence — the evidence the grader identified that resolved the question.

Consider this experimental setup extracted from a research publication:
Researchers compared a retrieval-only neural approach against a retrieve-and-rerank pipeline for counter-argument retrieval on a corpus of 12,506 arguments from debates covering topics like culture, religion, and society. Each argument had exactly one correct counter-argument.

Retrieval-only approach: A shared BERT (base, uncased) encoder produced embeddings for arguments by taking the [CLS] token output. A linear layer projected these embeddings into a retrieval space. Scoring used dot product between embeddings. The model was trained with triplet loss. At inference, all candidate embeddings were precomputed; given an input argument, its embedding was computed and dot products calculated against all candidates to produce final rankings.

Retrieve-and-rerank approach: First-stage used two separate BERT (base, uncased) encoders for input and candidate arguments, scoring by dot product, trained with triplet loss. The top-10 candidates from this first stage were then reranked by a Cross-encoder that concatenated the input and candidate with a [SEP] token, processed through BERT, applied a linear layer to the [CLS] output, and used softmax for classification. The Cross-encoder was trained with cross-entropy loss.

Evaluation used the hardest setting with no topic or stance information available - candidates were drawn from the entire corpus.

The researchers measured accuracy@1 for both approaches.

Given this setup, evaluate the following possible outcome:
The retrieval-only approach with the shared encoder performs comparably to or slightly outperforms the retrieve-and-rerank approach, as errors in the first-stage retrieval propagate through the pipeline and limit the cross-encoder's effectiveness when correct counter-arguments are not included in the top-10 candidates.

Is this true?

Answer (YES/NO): NO